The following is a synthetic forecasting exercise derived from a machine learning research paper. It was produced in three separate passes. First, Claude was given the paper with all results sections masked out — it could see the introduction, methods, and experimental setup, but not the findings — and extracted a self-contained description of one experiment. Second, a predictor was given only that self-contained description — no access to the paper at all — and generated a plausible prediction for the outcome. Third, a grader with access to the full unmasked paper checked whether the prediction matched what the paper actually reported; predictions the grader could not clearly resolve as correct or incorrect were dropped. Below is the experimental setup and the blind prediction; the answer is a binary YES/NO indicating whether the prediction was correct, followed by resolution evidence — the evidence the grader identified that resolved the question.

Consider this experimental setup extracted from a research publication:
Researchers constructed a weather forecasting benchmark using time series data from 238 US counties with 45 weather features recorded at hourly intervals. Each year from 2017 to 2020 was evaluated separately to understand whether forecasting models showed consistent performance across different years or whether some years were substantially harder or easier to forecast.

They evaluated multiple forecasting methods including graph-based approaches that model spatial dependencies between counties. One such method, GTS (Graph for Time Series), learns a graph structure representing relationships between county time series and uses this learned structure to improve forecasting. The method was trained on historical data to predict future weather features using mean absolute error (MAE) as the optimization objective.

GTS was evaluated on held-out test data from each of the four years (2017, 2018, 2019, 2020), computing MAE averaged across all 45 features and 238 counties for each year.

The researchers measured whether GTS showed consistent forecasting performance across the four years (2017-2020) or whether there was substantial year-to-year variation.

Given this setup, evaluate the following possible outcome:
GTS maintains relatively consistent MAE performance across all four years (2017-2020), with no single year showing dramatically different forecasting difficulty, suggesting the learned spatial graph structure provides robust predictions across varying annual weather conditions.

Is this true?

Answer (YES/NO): YES